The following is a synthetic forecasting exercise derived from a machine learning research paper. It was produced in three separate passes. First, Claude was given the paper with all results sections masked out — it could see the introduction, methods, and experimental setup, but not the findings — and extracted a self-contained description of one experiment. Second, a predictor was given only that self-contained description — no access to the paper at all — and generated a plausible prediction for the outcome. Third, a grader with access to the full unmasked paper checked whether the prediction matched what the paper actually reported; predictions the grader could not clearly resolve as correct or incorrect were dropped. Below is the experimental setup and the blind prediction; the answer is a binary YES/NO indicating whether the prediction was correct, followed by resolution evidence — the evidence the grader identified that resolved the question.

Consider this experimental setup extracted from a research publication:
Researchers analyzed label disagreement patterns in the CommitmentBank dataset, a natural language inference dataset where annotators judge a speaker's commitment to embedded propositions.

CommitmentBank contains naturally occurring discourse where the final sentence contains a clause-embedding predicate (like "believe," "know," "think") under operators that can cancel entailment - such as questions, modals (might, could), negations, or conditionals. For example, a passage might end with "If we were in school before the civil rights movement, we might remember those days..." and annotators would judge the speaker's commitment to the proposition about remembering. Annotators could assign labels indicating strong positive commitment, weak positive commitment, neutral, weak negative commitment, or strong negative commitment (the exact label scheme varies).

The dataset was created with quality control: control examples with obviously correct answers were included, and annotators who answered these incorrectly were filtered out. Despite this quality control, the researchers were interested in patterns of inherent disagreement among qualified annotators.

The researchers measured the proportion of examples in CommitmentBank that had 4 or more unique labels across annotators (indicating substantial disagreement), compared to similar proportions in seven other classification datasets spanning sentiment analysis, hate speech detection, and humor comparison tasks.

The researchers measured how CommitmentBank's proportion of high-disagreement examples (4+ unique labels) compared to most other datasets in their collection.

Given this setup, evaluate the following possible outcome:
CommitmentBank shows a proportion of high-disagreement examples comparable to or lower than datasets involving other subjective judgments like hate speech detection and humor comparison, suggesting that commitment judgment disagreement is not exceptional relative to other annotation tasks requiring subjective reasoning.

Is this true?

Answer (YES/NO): NO